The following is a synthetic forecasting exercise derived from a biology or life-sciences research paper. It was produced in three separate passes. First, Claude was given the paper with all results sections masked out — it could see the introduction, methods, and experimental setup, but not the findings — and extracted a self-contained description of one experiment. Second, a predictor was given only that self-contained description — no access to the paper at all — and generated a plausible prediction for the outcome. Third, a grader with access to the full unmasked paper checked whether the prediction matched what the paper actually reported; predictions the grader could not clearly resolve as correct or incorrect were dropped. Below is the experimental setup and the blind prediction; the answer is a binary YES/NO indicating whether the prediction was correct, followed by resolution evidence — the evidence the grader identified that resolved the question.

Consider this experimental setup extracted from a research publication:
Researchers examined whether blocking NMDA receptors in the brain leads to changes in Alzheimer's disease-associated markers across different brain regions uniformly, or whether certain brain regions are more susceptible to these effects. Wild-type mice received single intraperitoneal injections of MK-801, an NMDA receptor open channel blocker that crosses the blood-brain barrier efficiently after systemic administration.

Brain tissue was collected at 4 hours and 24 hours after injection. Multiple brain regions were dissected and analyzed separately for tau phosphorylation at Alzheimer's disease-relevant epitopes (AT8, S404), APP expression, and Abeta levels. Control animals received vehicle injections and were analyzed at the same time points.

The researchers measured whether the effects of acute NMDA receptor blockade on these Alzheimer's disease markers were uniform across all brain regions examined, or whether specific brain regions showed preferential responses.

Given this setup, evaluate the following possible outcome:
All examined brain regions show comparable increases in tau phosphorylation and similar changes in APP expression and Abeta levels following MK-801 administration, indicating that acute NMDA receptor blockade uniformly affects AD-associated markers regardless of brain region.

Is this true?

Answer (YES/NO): NO